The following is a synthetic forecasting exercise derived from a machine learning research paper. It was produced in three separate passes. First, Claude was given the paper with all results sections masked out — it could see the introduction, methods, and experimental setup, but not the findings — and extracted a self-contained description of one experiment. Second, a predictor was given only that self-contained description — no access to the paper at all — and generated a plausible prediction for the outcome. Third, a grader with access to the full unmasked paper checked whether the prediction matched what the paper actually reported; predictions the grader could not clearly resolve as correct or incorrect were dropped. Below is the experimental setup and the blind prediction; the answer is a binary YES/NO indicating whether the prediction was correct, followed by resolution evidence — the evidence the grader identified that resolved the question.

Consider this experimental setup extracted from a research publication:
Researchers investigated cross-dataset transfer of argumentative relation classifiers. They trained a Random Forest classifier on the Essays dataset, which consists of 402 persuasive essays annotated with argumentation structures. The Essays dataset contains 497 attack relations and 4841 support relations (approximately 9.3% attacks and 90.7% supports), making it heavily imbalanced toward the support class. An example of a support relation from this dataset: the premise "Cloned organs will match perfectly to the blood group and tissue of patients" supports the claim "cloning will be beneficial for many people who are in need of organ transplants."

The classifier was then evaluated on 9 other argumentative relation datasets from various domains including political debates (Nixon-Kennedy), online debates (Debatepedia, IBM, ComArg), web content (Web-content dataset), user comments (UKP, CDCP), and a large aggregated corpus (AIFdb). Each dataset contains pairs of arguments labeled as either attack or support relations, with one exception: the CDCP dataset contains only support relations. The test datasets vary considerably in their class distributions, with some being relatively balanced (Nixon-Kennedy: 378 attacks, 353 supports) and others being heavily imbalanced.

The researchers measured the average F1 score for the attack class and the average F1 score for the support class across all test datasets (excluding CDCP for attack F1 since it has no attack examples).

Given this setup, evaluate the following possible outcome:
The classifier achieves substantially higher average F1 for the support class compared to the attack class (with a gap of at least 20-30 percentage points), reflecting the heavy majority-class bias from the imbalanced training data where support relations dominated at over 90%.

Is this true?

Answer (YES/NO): YES